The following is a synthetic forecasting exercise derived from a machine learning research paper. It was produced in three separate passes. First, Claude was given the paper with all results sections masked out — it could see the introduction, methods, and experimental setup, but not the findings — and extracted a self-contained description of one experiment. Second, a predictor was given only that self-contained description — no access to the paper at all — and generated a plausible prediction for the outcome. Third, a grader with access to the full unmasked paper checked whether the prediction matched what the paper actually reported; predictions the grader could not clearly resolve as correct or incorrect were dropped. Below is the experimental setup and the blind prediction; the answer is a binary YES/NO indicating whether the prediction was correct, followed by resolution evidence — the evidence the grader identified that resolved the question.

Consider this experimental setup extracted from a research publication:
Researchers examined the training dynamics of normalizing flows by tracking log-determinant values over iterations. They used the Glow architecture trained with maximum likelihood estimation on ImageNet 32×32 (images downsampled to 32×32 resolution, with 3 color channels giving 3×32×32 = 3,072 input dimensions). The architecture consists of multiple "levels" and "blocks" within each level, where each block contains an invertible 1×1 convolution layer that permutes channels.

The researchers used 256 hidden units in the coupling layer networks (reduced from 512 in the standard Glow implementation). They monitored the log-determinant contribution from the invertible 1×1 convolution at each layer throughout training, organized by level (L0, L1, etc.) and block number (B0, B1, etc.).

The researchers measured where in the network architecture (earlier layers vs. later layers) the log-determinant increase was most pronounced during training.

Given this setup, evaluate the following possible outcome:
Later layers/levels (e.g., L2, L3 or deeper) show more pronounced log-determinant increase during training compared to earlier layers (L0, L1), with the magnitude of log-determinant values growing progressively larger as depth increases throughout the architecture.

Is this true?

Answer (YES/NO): NO